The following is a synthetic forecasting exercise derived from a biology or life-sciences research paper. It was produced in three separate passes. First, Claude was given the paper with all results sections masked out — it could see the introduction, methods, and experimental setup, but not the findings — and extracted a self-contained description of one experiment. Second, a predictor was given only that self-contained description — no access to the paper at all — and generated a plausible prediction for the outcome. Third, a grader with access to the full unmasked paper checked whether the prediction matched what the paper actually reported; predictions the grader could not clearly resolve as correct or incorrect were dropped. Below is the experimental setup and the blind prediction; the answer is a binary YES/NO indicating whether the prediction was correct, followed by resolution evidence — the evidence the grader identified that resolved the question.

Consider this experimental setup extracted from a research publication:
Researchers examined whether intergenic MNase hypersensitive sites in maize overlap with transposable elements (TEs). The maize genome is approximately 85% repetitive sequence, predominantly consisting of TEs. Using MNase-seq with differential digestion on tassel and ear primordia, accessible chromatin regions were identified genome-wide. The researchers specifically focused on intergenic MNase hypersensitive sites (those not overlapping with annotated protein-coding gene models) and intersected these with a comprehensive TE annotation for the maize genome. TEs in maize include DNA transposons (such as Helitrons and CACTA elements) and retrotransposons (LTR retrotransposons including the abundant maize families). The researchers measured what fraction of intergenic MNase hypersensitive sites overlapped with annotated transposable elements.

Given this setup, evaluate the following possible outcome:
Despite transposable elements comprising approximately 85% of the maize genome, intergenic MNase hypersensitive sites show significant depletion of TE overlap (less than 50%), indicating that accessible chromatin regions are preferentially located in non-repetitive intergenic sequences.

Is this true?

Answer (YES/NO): NO